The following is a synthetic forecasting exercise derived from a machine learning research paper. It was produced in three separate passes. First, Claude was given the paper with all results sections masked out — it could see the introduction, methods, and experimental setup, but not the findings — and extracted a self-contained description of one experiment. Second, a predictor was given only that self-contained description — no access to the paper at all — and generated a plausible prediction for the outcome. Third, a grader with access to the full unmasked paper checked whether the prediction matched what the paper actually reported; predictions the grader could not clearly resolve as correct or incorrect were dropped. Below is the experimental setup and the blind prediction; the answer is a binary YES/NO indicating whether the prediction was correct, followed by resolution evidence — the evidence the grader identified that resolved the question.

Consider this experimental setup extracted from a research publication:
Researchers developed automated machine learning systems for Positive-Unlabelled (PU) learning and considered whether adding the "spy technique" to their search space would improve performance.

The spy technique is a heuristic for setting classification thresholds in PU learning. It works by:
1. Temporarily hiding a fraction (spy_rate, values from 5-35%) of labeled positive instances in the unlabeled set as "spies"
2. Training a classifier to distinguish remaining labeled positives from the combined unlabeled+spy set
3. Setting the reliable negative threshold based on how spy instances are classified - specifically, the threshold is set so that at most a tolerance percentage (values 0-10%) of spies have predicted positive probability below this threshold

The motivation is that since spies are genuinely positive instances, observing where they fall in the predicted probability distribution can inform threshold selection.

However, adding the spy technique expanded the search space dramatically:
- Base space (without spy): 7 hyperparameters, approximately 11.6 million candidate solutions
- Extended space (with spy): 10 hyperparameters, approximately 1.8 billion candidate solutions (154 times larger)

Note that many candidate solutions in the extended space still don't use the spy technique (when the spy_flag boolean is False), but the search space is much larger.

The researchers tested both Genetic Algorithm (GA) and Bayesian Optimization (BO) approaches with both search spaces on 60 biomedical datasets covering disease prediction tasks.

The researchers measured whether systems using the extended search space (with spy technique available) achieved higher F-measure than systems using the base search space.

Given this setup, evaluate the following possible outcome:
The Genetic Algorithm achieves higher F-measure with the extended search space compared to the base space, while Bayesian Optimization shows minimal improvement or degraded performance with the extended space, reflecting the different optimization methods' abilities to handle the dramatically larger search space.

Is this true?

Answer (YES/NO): NO